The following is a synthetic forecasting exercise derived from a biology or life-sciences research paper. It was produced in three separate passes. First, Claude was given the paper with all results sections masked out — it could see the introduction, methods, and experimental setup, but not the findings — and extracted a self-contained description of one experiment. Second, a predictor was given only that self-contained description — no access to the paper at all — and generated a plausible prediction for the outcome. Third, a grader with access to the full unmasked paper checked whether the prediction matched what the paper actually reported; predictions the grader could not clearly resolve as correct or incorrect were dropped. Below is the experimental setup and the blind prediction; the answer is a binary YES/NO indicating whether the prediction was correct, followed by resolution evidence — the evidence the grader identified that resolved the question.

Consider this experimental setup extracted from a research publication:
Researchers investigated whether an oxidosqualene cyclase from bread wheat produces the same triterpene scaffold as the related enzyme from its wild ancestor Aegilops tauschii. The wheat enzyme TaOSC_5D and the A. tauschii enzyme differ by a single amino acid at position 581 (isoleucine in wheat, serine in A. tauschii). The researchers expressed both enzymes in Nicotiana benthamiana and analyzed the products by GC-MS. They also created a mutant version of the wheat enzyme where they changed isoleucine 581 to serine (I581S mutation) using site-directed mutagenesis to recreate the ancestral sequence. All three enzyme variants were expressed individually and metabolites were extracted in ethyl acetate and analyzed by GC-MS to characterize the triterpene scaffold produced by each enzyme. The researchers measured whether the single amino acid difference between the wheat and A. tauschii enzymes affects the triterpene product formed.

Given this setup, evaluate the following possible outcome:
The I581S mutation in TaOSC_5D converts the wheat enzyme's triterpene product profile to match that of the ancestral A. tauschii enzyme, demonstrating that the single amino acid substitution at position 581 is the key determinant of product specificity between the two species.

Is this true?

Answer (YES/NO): NO